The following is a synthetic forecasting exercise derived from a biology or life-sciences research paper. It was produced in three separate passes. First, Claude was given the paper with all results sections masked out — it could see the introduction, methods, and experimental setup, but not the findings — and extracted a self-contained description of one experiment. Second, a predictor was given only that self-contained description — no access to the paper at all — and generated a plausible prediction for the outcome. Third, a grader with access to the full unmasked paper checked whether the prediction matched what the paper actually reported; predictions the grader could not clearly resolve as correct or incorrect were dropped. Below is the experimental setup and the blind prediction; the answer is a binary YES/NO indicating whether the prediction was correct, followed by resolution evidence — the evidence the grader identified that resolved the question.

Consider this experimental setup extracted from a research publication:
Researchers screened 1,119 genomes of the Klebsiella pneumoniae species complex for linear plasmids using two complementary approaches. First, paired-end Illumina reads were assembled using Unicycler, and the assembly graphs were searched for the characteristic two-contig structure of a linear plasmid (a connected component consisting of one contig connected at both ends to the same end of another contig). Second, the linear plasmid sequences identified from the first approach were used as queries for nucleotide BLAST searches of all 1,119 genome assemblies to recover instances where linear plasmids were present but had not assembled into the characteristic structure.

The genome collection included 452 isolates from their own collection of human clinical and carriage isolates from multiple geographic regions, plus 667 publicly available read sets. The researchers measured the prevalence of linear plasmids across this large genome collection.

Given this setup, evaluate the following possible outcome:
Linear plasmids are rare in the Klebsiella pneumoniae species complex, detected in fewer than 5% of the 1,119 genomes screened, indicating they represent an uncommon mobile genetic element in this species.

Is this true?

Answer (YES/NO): YES